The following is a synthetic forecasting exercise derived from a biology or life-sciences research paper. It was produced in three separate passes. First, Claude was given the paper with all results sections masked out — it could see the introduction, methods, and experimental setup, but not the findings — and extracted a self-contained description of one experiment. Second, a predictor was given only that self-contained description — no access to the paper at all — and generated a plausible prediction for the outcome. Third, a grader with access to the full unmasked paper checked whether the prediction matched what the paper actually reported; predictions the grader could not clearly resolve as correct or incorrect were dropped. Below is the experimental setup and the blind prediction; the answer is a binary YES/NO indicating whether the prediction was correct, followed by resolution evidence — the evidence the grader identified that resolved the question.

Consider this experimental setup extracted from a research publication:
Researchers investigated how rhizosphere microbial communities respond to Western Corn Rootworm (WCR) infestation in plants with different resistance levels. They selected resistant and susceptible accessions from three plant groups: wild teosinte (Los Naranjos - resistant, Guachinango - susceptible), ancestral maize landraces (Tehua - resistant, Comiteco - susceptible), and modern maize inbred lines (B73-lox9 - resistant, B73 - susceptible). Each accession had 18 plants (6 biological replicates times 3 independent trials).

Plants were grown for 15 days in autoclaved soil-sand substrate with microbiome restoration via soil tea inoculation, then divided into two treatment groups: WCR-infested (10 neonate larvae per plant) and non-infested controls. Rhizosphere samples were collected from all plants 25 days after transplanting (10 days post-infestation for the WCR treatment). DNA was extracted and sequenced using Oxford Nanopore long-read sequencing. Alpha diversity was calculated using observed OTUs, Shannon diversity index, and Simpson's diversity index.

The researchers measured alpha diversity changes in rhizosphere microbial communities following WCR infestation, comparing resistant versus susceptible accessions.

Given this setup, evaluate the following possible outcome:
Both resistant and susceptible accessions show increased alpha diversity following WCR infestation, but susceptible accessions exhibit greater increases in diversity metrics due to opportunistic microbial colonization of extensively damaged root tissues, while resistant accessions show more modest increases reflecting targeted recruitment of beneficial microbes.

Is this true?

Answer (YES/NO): NO